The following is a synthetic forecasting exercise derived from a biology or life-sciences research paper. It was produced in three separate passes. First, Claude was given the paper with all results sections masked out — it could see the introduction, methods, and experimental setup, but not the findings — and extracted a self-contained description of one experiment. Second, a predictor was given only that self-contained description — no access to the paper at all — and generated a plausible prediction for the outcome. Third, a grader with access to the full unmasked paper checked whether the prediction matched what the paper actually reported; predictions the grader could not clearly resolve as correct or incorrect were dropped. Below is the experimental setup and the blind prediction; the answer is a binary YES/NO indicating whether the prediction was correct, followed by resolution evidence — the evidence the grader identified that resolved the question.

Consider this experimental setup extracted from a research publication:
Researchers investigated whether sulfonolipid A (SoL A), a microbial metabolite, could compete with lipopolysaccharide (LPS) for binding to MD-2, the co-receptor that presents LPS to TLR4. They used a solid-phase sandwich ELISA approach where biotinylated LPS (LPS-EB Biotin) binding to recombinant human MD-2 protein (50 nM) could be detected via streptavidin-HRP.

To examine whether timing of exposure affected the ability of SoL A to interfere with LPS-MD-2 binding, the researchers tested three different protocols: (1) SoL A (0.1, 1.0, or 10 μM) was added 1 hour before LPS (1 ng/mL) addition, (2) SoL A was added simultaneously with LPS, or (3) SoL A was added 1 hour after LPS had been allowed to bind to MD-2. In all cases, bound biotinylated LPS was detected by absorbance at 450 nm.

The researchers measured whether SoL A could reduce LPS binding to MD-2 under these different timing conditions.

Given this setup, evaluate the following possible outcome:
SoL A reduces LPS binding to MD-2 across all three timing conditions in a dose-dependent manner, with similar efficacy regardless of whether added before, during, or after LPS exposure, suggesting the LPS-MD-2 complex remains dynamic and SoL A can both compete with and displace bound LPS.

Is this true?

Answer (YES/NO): NO